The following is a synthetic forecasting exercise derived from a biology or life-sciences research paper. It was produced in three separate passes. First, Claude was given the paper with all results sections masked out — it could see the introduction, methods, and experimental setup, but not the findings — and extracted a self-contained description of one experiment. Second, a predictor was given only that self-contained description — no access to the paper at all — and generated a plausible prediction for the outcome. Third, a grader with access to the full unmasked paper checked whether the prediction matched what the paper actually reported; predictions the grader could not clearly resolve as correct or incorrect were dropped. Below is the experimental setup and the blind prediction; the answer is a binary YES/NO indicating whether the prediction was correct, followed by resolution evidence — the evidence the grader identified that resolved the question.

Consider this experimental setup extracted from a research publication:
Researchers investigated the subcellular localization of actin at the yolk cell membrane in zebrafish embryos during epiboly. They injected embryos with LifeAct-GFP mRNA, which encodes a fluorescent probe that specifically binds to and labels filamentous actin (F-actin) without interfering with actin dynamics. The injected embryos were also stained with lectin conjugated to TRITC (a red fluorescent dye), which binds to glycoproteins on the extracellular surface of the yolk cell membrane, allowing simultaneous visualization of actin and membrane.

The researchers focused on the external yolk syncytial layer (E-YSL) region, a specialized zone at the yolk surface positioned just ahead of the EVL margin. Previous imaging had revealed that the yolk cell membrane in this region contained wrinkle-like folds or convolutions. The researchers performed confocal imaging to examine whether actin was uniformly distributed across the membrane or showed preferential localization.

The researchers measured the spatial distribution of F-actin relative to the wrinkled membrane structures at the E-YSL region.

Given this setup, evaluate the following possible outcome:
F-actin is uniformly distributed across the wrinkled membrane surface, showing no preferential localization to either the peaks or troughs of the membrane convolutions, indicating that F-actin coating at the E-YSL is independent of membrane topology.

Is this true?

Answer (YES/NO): NO